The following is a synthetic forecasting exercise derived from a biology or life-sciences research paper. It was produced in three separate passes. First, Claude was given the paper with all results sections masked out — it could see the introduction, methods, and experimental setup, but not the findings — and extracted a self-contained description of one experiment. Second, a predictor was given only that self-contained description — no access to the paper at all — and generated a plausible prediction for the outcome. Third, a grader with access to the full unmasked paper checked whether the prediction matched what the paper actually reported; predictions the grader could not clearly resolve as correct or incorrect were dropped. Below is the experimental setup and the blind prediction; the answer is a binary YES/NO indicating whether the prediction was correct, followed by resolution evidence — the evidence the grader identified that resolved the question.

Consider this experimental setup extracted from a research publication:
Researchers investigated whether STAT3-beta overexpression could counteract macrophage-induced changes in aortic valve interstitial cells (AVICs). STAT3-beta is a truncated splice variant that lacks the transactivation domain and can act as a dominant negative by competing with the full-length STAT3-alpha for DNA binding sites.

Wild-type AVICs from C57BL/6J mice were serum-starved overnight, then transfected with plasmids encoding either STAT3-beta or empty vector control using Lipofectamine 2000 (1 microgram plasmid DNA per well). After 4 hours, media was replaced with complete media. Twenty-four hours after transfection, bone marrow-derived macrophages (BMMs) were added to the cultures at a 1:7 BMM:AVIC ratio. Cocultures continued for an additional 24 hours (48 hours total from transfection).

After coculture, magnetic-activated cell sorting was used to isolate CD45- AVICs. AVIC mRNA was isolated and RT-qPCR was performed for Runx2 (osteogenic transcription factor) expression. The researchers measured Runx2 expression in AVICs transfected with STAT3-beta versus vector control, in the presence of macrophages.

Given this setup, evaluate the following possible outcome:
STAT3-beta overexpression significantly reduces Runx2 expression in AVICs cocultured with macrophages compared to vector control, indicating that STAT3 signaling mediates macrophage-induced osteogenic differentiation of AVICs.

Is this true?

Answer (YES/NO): YES